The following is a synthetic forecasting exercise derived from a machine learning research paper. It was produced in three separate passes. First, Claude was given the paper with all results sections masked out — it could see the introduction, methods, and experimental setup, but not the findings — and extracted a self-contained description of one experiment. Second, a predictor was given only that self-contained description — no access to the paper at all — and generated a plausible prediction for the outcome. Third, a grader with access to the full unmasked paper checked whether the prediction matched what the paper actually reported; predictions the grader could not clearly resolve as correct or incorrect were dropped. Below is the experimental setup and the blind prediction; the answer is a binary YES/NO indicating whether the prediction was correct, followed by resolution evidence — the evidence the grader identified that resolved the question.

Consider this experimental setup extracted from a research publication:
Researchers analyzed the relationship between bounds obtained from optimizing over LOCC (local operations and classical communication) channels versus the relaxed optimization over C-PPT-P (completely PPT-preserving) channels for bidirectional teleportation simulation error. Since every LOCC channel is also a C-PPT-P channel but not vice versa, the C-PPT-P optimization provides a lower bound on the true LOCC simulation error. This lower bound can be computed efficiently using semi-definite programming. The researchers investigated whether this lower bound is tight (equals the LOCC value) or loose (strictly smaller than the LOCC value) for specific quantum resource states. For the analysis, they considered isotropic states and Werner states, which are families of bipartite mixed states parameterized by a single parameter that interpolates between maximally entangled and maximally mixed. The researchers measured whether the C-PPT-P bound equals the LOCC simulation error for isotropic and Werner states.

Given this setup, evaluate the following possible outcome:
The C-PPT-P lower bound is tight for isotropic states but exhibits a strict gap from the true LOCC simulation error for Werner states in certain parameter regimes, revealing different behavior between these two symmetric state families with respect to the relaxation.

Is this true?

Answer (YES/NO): NO